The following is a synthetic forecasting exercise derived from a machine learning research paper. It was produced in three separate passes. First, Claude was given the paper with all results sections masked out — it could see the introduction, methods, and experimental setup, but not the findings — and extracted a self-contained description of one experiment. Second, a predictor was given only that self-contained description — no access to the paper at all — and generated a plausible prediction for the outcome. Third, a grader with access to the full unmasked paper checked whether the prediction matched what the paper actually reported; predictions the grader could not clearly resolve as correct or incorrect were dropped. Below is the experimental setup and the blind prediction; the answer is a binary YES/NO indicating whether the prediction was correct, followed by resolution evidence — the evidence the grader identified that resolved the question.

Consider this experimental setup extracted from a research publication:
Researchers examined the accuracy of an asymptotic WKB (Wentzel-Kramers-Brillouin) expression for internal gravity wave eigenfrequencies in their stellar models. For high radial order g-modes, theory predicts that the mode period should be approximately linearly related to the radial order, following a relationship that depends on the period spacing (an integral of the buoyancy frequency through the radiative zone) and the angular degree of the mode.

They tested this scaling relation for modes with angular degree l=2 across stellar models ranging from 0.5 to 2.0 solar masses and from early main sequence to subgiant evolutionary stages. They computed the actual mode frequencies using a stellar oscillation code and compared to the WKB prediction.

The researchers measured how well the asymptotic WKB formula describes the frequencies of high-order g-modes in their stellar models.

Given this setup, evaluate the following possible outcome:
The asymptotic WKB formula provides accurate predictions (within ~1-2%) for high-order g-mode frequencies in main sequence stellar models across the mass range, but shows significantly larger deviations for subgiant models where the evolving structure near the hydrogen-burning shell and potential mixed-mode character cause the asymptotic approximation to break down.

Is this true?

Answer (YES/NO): NO